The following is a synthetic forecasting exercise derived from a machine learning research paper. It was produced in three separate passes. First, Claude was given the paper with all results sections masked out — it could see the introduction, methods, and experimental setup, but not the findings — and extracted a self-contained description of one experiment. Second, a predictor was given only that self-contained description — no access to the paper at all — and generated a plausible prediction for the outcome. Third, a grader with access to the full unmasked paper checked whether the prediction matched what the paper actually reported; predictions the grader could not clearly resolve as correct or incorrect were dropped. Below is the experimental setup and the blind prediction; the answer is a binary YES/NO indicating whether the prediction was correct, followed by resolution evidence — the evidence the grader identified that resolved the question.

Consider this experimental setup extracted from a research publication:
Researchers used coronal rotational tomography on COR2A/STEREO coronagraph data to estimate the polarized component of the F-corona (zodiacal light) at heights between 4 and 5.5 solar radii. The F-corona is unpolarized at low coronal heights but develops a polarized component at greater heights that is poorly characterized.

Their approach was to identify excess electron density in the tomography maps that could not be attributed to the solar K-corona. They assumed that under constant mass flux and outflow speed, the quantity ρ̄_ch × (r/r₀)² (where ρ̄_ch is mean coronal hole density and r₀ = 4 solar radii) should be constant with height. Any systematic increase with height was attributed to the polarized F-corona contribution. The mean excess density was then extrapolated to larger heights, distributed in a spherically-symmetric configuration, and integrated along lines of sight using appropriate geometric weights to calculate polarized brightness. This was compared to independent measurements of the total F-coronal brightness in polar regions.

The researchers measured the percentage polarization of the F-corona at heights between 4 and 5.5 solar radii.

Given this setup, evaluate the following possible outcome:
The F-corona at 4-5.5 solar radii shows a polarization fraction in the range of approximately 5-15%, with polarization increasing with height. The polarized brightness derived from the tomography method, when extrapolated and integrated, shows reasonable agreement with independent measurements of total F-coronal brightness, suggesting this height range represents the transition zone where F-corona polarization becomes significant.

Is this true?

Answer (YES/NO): NO